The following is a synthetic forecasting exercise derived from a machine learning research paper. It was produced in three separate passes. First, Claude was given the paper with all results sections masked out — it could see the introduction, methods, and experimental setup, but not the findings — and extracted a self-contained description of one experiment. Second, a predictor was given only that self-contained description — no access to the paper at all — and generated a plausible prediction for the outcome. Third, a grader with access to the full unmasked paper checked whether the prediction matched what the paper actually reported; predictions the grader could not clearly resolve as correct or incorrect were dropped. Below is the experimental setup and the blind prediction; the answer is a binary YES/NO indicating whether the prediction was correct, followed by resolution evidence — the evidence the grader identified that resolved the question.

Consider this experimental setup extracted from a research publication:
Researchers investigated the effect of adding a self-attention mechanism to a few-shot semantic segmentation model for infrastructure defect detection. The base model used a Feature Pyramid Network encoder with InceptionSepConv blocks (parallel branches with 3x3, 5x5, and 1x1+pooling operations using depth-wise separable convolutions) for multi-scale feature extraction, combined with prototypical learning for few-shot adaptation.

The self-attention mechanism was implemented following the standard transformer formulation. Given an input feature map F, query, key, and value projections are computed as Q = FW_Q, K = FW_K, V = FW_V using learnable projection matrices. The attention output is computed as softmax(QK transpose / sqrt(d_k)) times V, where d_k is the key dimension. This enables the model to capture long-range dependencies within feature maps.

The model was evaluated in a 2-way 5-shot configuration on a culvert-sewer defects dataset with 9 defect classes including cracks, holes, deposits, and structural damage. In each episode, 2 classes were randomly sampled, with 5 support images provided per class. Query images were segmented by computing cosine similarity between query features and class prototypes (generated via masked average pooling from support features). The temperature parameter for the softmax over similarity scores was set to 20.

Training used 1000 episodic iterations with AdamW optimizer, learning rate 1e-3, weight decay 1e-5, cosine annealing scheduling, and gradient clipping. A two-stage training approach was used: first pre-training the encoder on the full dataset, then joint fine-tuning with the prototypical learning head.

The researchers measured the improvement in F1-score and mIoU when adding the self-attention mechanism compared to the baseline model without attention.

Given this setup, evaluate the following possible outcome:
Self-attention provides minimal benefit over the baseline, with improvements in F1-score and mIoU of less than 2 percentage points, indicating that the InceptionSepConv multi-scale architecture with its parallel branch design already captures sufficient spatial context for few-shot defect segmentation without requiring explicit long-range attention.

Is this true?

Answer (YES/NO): NO